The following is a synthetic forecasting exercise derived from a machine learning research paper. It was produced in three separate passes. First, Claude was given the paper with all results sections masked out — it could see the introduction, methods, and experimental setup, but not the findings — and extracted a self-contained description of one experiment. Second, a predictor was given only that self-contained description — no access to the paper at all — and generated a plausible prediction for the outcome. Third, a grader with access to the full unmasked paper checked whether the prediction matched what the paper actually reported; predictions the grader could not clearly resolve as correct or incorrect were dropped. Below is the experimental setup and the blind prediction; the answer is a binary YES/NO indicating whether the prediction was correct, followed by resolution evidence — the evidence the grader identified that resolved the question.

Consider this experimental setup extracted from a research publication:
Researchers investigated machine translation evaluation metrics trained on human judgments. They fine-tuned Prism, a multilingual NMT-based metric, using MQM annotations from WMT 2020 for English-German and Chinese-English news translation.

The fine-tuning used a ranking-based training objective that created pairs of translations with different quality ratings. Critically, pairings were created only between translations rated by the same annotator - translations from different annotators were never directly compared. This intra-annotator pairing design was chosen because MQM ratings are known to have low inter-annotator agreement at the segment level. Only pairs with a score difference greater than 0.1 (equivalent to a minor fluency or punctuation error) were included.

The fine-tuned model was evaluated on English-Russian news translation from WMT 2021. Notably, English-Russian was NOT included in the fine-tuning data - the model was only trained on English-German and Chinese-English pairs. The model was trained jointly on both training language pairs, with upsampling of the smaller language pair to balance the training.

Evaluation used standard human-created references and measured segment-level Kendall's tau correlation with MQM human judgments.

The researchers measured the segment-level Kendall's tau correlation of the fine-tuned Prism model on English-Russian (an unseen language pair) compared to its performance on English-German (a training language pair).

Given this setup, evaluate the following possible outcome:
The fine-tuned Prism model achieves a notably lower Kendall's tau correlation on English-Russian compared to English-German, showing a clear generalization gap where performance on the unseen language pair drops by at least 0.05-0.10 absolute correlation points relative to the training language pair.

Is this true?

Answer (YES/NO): NO